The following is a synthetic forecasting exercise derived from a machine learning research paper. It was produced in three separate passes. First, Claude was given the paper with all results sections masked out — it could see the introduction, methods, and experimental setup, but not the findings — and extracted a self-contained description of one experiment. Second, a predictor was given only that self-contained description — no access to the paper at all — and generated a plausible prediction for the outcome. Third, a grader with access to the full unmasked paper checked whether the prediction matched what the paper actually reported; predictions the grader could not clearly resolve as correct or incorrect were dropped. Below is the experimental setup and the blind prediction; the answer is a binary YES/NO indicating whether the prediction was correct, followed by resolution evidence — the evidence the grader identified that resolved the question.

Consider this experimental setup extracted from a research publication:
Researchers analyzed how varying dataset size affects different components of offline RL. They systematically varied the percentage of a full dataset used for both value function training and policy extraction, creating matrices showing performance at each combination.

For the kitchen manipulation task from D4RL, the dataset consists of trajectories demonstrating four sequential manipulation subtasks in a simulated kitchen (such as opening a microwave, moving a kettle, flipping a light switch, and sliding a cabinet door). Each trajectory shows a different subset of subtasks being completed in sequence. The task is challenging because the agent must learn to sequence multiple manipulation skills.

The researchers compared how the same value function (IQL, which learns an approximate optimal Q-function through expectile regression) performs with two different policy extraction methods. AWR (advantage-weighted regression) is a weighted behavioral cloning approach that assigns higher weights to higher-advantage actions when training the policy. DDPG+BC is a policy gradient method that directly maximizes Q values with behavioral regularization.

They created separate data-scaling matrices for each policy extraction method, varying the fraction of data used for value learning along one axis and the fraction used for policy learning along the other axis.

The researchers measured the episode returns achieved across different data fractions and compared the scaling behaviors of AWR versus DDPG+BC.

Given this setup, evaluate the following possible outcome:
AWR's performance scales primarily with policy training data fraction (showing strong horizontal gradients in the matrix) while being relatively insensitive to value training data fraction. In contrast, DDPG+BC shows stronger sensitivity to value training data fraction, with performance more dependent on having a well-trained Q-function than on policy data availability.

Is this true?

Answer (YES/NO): NO